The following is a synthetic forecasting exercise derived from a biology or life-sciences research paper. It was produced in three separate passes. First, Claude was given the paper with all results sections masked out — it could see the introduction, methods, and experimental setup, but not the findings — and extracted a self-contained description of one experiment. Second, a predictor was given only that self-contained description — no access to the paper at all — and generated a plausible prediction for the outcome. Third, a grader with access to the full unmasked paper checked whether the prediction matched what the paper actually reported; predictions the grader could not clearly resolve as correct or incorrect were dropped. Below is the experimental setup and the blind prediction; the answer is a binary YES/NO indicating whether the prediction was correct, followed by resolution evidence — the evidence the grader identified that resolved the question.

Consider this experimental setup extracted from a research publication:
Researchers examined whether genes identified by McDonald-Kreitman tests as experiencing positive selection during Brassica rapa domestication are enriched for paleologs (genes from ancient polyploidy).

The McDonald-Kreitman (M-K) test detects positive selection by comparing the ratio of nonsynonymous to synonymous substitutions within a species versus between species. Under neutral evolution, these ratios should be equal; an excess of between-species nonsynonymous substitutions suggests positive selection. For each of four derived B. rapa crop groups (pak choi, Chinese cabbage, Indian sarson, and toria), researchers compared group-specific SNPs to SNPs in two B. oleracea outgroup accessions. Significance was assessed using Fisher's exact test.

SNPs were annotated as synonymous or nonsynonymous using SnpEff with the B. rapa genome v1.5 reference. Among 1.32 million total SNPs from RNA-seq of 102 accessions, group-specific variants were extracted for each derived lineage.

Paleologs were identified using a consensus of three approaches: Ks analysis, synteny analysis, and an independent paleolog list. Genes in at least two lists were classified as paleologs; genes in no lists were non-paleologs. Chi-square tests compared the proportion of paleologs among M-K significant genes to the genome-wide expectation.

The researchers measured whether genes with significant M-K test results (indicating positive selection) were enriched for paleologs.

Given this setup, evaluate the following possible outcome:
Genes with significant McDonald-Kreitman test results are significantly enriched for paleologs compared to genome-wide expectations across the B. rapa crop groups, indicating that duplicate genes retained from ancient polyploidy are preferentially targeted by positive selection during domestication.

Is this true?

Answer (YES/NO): YES